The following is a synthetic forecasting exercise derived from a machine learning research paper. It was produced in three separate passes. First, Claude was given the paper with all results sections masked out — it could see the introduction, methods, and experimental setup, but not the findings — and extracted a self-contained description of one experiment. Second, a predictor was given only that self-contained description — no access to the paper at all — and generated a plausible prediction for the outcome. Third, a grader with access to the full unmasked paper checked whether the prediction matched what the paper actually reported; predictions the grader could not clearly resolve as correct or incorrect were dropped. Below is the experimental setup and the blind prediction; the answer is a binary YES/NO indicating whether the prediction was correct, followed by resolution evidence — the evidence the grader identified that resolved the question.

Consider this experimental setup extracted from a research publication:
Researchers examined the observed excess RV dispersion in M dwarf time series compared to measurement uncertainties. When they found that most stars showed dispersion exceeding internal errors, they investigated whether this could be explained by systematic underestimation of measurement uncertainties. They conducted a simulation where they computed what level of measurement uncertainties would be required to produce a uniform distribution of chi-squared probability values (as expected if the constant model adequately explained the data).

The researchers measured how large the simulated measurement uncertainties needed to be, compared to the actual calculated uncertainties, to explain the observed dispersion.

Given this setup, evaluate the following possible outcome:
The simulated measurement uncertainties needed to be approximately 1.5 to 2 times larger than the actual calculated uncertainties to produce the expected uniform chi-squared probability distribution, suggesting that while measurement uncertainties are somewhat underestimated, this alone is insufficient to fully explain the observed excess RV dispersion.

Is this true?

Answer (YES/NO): NO